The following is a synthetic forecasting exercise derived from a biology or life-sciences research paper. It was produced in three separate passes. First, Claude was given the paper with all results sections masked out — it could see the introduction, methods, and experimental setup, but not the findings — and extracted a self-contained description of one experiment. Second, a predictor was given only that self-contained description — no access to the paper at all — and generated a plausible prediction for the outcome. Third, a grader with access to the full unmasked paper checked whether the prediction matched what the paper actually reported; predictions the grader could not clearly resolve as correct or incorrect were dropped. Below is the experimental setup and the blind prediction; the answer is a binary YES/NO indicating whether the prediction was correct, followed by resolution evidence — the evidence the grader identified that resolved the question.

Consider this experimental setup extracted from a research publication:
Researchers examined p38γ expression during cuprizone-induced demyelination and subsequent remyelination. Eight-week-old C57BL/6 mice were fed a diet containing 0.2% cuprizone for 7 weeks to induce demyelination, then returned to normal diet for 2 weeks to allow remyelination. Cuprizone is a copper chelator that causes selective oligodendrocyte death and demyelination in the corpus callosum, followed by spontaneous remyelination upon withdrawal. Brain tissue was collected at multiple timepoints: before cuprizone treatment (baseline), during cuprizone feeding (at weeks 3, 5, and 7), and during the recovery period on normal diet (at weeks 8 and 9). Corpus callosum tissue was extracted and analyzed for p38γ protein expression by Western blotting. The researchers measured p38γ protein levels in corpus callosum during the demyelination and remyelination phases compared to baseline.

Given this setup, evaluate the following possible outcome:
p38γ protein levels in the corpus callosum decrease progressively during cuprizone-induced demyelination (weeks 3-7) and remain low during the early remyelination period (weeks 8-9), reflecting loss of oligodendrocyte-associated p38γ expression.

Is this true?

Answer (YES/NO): NO